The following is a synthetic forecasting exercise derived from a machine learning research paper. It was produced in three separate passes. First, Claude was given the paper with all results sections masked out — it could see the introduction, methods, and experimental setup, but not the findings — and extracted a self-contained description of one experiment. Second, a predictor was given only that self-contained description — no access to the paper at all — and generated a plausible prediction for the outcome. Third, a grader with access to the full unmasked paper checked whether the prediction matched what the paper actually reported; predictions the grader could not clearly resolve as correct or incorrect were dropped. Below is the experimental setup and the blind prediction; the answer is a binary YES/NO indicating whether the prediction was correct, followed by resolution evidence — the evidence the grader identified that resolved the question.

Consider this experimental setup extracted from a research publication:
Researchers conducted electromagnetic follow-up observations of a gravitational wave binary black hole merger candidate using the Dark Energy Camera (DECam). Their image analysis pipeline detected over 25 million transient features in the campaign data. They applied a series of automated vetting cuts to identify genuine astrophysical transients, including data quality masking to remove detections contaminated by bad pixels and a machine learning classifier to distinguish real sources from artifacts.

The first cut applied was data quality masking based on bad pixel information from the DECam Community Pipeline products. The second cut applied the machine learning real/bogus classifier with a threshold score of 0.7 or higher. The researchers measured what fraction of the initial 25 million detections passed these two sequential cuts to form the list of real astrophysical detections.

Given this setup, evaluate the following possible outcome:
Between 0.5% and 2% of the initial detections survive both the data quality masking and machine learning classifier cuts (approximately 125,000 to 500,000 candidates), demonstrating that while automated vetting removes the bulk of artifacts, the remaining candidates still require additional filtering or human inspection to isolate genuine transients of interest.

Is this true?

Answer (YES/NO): NO